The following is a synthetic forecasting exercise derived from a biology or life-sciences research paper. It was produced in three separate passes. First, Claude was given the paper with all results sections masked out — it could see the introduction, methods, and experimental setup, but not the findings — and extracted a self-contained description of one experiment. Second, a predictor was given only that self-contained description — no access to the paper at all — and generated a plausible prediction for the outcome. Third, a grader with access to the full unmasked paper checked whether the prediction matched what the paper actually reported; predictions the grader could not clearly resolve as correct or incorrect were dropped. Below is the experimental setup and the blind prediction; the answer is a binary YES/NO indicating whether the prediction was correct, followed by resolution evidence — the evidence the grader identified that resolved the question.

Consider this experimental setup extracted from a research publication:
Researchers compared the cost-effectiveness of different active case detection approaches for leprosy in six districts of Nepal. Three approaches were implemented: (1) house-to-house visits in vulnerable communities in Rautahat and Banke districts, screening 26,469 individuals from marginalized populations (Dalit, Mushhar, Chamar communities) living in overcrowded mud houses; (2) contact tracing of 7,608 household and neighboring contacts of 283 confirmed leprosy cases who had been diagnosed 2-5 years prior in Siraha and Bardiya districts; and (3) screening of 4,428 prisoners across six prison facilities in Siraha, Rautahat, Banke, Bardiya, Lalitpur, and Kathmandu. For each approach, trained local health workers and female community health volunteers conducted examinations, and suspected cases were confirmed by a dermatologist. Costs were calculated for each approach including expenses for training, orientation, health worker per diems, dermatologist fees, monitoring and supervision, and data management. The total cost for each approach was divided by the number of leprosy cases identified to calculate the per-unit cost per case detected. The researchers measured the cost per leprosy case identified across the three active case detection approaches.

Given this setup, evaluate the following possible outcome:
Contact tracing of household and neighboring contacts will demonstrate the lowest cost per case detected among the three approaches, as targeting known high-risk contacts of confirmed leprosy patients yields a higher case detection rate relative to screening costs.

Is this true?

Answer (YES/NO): NO